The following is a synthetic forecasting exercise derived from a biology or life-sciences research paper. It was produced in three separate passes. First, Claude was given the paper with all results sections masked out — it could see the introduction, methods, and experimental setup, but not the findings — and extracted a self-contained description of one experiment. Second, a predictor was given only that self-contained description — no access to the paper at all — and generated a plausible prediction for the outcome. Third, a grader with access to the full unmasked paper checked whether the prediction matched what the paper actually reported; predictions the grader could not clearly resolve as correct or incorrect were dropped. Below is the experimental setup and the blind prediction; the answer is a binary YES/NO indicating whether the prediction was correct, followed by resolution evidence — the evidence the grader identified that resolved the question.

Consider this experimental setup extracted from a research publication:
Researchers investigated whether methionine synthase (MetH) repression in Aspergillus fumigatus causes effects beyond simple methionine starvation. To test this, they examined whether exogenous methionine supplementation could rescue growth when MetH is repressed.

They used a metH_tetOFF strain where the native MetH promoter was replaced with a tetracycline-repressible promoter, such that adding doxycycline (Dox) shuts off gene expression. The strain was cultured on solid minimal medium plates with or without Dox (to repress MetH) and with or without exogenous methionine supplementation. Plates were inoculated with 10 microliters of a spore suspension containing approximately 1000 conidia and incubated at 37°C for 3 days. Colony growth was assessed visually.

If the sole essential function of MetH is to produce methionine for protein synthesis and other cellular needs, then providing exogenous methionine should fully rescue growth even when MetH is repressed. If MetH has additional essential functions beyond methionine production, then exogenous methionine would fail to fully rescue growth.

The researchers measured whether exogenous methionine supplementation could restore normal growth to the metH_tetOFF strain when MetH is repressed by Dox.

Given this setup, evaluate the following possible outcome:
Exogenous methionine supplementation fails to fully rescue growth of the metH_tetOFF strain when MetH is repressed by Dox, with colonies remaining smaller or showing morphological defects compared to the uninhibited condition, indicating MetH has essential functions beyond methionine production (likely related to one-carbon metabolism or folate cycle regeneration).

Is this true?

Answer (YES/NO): NO